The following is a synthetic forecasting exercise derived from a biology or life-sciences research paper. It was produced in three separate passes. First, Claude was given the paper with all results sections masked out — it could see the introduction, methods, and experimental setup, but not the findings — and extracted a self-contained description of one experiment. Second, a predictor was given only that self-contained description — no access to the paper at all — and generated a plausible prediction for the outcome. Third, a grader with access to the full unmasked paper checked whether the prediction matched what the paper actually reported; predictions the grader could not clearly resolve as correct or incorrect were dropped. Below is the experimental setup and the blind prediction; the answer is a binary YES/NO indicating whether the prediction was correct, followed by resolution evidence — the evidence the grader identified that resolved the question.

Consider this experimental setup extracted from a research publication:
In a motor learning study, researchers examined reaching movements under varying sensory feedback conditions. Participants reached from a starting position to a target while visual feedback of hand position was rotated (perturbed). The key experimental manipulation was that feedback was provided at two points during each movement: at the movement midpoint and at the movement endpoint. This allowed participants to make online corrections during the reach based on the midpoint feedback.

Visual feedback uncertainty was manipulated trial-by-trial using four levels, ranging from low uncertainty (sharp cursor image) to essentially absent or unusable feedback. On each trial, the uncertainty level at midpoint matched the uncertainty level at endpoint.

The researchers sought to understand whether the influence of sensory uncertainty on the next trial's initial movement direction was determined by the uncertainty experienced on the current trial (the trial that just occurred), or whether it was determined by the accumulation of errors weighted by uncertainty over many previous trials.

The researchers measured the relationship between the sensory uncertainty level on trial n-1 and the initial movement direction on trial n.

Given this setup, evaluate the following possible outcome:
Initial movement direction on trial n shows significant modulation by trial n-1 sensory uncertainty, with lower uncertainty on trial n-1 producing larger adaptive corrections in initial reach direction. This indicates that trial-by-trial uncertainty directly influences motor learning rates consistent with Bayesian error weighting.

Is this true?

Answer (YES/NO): NO